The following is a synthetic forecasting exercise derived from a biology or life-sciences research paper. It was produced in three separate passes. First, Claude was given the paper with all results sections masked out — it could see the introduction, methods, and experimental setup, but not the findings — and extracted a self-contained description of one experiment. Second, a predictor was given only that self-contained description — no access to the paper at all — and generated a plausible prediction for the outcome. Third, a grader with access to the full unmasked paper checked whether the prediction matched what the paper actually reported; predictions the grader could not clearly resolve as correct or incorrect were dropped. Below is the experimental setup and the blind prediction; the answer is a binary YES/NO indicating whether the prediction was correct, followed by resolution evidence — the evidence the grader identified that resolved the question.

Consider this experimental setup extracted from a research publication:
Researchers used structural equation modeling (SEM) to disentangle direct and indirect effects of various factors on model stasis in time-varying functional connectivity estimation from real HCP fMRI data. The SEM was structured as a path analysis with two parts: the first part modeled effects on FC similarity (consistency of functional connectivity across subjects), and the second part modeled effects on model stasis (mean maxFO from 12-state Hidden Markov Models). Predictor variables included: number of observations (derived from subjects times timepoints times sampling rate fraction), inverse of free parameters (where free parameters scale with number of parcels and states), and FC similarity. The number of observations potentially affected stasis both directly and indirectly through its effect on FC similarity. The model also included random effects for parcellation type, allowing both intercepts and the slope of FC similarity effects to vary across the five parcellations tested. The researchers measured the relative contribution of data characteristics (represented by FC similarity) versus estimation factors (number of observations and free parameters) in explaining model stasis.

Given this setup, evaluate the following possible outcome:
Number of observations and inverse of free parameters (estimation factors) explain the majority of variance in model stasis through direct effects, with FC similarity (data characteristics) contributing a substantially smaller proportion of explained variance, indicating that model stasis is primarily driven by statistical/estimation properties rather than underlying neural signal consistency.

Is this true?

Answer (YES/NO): YES